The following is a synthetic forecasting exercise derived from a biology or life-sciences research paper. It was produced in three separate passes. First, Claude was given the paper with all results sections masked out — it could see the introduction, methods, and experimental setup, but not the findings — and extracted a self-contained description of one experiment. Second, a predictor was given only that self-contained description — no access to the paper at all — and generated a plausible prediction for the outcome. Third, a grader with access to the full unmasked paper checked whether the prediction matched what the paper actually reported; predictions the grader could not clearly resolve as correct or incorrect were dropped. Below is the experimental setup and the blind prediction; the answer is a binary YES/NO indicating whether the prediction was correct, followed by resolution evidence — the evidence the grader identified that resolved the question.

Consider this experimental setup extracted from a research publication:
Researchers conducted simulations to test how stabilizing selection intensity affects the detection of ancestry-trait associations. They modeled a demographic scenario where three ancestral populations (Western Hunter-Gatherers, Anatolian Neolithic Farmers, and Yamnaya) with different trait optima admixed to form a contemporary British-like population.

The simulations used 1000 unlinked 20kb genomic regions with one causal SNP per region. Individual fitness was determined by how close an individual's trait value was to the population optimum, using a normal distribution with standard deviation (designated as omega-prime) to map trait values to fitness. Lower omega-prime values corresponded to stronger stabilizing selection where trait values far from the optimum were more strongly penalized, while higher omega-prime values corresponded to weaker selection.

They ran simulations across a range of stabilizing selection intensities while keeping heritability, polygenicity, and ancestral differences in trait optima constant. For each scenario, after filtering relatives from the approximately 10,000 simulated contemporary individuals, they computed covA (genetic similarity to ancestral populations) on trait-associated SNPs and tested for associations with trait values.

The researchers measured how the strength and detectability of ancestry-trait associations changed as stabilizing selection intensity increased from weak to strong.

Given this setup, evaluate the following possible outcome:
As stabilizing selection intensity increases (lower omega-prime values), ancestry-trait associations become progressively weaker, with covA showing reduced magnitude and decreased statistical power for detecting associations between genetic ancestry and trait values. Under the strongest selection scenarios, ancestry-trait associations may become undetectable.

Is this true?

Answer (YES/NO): NO